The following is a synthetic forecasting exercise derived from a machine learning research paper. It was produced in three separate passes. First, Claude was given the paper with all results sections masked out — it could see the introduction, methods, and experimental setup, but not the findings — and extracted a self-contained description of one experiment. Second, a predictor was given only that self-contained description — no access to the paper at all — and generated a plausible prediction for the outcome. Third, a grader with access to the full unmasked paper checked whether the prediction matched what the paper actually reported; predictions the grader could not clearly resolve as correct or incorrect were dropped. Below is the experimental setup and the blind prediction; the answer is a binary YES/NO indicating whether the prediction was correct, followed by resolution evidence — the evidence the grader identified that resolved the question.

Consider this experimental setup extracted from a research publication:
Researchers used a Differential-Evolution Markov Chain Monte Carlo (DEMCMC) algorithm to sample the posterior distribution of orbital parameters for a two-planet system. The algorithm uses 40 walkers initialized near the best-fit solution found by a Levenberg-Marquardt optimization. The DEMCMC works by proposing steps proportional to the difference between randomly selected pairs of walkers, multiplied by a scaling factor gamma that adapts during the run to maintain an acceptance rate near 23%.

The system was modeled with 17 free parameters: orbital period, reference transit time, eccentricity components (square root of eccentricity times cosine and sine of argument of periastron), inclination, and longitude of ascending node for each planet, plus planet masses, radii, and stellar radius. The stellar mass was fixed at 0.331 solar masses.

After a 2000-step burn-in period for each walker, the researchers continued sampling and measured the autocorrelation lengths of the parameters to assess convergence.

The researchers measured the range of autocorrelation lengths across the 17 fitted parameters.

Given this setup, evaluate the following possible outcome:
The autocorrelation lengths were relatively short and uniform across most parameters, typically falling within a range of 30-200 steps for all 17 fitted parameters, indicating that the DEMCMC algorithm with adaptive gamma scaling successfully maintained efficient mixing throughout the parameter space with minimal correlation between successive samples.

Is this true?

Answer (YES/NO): NO